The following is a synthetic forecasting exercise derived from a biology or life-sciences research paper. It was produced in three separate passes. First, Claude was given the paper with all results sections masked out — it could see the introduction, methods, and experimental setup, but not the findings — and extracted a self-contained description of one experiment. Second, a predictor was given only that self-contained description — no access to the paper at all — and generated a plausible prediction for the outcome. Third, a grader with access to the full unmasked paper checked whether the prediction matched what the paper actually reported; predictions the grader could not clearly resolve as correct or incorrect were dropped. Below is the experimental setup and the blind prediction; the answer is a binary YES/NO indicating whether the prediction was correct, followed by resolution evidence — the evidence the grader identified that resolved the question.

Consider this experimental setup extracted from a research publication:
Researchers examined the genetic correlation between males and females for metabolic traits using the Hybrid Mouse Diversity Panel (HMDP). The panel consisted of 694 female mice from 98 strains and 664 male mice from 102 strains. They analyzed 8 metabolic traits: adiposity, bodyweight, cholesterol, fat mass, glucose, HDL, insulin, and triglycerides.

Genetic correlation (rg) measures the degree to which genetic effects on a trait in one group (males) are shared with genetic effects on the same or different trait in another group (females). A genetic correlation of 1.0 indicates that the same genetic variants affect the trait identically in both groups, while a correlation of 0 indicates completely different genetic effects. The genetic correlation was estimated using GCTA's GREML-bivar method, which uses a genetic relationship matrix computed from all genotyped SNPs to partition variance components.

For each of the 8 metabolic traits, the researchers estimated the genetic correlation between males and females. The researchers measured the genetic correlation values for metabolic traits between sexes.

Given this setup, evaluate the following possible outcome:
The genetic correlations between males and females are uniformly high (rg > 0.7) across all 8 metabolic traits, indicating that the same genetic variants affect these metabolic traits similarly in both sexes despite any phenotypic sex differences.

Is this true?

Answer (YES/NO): NO